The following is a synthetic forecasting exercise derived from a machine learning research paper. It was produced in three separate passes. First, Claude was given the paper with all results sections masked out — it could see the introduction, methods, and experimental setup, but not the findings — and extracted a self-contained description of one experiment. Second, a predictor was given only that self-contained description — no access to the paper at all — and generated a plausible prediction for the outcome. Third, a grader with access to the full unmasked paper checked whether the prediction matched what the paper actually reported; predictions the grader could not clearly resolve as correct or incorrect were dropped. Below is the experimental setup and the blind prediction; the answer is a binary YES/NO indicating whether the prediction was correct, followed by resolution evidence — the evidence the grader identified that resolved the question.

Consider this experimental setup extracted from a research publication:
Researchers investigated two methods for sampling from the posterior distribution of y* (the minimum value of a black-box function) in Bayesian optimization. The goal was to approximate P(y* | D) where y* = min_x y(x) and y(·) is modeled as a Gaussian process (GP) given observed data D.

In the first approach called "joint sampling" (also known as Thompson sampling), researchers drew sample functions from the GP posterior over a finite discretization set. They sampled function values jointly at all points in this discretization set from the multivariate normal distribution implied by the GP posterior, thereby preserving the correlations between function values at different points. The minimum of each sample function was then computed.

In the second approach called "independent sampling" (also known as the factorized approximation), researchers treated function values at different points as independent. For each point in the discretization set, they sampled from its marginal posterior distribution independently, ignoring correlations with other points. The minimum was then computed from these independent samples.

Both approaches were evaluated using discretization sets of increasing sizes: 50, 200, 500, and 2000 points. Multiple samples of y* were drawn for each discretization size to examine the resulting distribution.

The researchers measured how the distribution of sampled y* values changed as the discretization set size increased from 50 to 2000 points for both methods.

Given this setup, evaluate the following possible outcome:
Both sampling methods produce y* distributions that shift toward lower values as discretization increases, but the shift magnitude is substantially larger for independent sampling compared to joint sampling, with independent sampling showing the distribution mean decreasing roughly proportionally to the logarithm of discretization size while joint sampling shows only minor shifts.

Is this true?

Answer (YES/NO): NO